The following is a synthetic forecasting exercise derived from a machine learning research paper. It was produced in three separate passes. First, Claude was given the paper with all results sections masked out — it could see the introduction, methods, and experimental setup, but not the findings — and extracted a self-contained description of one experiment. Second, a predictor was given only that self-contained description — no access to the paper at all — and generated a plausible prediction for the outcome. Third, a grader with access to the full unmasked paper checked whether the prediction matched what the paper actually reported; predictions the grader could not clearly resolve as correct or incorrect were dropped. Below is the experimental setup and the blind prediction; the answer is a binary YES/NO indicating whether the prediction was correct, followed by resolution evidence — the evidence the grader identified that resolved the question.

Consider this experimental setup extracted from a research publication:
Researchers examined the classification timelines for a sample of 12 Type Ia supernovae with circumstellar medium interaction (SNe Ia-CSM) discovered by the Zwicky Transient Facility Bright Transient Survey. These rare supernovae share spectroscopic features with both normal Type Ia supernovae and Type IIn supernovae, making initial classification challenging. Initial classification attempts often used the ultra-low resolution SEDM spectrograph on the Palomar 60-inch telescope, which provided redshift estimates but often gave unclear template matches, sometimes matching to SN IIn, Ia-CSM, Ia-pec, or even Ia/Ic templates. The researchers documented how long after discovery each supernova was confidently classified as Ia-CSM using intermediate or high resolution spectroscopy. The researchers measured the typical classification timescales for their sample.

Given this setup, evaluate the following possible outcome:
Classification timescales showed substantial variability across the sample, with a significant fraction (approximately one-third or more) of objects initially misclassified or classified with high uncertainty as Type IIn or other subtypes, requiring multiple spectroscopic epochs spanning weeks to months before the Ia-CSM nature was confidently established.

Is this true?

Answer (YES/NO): YES